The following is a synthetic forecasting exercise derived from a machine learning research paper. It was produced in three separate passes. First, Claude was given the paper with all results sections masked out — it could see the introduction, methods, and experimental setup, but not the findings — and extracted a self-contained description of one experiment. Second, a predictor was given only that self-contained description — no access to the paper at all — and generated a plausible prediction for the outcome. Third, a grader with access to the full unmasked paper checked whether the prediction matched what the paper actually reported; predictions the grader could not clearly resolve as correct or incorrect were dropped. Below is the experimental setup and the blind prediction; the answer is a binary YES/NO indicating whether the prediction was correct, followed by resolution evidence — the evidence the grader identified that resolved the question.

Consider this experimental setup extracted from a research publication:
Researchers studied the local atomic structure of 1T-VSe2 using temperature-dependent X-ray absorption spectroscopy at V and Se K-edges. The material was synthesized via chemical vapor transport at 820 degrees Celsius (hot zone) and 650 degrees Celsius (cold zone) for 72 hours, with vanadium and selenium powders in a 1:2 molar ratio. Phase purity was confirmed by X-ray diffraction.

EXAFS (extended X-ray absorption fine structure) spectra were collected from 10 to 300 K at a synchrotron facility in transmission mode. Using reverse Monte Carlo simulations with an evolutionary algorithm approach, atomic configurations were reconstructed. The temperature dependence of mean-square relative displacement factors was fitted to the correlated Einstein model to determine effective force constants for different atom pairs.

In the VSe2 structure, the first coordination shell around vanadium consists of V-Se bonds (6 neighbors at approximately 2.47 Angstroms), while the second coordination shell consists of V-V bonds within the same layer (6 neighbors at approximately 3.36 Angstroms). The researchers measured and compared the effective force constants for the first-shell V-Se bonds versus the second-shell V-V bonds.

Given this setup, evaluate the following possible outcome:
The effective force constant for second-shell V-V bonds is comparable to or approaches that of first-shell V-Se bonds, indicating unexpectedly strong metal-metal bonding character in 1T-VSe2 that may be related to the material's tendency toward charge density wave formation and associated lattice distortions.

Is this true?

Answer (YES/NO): NO